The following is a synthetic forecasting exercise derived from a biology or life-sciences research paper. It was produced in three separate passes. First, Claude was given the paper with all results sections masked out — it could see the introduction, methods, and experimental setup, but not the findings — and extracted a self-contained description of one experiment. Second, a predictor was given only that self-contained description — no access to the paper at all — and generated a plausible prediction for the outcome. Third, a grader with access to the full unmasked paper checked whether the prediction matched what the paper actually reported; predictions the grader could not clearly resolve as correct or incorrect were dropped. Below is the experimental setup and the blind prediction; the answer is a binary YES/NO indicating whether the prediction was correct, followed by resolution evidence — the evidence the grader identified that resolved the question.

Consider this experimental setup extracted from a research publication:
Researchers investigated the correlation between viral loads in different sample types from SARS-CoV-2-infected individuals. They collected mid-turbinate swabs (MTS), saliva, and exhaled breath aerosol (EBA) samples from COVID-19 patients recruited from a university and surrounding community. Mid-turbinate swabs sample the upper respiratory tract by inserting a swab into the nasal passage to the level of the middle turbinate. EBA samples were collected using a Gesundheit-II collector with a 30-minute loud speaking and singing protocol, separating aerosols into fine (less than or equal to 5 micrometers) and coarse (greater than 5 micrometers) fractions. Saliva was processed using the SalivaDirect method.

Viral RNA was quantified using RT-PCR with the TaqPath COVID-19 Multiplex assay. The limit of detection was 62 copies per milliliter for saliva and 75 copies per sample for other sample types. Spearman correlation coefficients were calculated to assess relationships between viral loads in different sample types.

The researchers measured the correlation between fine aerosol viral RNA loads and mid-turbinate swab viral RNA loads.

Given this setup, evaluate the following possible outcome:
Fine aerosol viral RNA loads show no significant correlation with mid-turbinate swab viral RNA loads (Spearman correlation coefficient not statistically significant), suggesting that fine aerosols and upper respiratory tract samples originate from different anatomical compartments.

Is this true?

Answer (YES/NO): NO